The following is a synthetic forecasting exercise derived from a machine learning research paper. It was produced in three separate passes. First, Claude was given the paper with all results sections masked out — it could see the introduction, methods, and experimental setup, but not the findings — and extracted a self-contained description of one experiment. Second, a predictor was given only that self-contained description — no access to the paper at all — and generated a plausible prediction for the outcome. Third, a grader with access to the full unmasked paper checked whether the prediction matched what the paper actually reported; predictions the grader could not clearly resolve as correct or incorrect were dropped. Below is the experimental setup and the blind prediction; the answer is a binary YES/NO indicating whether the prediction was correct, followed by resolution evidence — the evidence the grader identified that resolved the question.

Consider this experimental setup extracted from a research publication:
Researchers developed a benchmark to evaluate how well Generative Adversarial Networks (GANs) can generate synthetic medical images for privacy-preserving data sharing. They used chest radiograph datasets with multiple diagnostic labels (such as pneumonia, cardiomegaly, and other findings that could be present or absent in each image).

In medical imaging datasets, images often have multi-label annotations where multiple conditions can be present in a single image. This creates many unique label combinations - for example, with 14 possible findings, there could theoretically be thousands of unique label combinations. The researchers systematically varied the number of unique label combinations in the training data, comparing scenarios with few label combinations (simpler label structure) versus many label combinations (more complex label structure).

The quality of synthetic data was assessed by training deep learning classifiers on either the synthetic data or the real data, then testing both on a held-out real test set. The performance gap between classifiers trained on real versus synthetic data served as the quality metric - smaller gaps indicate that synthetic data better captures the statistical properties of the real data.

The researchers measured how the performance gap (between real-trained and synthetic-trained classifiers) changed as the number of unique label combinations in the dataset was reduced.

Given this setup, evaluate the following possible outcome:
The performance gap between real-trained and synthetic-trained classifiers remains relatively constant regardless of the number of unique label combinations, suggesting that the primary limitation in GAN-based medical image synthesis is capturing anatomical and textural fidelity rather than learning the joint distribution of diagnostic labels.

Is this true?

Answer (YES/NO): NO